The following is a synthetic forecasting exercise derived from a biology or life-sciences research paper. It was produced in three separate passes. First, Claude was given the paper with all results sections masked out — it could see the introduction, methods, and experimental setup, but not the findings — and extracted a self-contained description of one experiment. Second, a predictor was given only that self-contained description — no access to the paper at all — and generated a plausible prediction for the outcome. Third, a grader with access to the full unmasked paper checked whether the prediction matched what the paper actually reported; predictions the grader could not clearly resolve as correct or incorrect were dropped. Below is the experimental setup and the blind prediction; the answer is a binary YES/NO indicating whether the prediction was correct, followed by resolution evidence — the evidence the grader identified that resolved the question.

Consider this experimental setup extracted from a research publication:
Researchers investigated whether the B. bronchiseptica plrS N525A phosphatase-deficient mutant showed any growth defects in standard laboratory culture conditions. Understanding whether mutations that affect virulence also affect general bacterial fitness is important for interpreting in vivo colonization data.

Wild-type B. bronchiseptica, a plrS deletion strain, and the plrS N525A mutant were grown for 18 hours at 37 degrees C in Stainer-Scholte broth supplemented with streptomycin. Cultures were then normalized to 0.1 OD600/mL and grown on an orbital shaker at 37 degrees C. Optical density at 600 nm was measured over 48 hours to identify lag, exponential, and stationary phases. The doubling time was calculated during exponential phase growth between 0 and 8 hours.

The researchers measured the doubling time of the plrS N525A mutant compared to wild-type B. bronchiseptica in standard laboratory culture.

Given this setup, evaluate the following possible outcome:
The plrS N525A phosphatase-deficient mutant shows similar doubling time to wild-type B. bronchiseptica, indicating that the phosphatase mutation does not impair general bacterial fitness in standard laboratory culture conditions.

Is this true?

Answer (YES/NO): YES